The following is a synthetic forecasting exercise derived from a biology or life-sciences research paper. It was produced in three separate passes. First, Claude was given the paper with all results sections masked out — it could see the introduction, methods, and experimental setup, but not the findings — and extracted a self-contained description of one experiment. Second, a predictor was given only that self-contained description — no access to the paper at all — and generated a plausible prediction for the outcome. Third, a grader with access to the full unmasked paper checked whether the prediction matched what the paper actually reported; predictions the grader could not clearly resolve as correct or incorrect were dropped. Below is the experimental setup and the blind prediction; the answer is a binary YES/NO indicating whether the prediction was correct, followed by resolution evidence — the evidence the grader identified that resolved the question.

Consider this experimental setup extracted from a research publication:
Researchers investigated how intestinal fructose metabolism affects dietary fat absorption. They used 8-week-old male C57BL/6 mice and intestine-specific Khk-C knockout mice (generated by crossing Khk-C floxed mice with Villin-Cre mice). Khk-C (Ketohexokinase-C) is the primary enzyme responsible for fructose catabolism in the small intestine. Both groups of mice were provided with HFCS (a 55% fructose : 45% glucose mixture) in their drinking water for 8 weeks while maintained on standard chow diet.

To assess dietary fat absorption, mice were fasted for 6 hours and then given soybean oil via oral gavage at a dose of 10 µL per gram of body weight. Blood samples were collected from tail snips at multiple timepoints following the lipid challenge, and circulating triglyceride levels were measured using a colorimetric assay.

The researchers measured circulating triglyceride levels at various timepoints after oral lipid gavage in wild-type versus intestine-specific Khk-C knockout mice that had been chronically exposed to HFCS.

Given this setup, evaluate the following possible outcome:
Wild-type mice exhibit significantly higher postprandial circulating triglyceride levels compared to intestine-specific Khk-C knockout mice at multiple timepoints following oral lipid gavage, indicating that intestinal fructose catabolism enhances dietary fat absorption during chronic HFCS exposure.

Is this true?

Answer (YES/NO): YES